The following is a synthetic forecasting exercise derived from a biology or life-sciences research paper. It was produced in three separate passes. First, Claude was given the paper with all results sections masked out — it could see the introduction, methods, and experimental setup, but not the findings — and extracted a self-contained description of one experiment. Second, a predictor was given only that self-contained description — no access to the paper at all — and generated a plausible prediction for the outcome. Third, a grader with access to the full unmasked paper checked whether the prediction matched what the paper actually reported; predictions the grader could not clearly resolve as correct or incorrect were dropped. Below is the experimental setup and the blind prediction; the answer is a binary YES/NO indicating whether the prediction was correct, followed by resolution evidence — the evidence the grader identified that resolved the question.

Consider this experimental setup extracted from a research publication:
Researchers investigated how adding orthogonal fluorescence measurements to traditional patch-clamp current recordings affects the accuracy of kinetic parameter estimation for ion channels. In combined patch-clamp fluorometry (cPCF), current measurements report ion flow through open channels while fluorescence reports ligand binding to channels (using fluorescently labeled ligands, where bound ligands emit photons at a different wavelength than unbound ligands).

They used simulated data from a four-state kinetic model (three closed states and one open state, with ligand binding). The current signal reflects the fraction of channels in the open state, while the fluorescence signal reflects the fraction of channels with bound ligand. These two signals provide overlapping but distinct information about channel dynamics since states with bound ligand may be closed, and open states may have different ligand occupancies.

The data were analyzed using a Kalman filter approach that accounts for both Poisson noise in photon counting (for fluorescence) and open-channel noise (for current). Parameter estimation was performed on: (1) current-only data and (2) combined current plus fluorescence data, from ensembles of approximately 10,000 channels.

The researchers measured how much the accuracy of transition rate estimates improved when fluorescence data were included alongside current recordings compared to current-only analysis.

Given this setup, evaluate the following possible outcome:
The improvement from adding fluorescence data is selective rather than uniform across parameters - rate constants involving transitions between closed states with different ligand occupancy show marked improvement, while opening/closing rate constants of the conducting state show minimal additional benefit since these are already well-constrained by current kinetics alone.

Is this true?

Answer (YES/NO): NO